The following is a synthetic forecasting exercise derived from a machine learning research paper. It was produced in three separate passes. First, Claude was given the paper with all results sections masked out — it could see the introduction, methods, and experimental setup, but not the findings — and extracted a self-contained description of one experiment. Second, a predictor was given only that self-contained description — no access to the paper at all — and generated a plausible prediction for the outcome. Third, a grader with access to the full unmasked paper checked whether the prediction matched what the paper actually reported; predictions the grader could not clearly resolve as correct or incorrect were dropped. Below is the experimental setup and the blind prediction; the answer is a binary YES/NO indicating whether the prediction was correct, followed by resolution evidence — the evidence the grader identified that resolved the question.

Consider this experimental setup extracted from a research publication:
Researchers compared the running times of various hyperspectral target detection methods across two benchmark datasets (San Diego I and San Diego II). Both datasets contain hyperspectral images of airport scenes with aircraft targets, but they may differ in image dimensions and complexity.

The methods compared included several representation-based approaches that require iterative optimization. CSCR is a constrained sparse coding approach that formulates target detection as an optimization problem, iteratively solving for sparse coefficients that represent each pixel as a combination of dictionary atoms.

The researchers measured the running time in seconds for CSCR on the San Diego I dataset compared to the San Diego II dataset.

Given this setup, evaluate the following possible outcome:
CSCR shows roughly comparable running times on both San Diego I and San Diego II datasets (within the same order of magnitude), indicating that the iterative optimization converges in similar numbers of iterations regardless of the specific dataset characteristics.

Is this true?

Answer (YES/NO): NO